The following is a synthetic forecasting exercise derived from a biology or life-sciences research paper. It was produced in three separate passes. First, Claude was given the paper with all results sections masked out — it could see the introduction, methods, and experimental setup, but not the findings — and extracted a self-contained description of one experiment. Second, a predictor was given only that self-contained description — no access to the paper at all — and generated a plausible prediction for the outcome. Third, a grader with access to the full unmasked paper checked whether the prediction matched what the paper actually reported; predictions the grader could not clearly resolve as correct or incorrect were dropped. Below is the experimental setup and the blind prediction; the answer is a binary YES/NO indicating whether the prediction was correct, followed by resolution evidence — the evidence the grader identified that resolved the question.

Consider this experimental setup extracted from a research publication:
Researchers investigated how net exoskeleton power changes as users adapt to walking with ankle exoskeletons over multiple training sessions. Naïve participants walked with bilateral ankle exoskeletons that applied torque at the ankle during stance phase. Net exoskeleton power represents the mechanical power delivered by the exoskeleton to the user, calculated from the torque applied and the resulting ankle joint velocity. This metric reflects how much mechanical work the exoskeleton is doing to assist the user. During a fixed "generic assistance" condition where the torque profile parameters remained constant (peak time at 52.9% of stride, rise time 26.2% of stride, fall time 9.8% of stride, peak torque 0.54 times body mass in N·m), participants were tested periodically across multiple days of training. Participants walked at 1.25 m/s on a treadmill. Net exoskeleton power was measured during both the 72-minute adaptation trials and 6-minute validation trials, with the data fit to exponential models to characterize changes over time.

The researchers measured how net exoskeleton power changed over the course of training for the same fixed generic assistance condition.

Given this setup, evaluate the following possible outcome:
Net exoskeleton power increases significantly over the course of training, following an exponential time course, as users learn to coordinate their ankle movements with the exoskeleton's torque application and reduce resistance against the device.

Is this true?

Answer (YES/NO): NO